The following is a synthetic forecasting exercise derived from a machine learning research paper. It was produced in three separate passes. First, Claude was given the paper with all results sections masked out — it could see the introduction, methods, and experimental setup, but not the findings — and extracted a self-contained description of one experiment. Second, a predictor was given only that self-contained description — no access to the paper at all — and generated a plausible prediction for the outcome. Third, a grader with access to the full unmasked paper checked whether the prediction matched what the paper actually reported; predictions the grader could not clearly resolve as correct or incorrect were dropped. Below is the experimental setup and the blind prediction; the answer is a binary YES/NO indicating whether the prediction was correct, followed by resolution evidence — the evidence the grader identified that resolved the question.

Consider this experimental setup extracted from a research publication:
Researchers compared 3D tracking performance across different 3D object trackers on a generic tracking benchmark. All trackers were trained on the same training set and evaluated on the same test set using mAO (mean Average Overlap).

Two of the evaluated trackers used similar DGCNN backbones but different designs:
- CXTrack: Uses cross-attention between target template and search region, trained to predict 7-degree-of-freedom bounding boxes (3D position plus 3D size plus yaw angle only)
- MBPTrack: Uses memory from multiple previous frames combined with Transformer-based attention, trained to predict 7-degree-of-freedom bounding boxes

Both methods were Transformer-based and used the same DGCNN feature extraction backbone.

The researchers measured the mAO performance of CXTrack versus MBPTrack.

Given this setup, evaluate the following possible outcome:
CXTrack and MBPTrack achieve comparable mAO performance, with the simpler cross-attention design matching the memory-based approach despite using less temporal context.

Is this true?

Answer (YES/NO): NO